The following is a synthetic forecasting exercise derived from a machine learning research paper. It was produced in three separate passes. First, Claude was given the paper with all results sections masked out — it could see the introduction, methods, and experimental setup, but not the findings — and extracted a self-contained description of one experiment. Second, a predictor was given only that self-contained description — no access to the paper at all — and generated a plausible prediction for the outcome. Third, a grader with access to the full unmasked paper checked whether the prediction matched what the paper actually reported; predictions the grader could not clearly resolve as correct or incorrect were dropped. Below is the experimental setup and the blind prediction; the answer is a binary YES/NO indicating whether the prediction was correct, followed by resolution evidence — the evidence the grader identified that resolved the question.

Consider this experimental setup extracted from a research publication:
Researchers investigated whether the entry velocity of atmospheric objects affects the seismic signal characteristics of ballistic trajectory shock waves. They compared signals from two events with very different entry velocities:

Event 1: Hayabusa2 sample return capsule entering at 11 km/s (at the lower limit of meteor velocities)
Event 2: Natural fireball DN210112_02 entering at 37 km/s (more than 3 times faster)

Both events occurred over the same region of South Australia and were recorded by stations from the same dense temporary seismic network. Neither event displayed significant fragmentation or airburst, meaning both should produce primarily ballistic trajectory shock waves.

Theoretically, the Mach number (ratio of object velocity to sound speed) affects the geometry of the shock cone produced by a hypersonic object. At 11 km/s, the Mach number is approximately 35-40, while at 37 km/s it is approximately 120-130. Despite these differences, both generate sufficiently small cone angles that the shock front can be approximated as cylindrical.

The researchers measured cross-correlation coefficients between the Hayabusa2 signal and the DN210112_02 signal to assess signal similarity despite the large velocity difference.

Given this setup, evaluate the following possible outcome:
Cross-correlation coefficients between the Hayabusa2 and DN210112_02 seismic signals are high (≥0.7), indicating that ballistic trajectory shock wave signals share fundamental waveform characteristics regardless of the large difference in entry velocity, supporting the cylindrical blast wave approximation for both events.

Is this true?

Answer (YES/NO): NO